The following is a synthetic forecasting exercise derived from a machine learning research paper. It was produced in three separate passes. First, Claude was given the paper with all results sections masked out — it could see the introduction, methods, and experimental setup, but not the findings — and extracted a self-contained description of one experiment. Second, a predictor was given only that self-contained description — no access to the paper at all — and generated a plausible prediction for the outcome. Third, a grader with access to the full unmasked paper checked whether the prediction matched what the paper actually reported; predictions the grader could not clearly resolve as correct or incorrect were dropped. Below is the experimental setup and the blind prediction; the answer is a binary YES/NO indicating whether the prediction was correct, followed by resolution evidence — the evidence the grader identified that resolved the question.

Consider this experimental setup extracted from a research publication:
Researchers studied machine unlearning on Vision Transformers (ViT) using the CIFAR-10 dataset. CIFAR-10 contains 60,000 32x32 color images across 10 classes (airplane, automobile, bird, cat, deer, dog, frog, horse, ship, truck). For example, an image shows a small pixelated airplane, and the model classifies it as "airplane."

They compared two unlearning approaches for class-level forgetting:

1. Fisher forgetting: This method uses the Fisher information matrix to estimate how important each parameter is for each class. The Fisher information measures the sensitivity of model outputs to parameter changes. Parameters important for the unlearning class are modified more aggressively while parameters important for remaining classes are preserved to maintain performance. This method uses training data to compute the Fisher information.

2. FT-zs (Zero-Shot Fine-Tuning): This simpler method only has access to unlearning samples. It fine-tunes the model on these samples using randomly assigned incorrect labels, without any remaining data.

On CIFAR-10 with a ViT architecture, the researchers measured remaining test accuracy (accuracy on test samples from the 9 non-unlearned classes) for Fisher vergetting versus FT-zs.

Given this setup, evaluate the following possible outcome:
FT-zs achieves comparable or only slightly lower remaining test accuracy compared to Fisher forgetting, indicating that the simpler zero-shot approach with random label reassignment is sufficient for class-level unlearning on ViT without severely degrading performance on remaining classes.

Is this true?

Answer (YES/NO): NO